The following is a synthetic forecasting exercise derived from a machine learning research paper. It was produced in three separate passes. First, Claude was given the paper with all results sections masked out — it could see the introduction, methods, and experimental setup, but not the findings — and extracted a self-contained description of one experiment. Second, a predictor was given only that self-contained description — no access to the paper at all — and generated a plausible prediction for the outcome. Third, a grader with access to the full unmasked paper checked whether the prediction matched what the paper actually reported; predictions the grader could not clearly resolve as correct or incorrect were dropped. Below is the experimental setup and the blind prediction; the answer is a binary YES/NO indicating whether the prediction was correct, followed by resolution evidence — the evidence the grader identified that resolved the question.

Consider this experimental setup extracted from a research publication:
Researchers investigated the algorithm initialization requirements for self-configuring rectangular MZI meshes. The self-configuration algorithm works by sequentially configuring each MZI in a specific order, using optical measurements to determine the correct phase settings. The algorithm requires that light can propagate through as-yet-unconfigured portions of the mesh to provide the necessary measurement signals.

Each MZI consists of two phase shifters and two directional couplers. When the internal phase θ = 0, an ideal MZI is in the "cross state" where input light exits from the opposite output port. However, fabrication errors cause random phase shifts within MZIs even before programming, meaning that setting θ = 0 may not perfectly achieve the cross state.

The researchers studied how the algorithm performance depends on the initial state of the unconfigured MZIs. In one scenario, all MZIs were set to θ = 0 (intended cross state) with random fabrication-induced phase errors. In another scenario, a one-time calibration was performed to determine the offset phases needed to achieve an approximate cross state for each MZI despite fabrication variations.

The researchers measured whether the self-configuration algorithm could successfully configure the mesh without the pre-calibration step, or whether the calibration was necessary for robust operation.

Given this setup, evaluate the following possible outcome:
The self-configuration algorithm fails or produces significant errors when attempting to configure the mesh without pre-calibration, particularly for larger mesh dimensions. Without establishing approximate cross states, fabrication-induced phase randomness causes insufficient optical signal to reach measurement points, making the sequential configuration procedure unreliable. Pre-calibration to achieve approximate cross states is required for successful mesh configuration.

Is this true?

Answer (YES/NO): NO